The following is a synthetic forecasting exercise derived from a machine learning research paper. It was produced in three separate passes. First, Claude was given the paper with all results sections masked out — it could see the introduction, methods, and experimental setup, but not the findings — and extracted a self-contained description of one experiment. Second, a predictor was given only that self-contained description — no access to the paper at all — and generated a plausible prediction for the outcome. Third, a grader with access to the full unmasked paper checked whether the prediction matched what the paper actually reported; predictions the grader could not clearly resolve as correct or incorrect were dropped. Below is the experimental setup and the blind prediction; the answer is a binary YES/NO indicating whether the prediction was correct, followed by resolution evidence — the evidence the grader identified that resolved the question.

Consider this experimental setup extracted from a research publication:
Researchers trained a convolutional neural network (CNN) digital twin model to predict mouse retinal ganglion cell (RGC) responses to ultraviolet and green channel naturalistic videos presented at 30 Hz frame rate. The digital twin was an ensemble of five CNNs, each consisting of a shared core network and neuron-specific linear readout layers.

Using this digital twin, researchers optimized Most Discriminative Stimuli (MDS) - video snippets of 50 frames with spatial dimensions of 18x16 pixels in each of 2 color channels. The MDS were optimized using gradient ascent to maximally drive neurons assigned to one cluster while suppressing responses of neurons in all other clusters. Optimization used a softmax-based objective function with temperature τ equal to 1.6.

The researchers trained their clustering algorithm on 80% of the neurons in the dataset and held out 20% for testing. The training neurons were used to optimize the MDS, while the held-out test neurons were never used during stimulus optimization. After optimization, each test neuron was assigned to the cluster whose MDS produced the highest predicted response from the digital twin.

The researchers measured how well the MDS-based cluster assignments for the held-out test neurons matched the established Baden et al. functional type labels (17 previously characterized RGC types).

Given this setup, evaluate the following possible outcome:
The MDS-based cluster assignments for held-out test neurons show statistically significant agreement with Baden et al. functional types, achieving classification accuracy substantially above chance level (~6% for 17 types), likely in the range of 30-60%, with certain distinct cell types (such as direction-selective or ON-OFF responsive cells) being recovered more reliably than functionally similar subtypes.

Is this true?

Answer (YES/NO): NO